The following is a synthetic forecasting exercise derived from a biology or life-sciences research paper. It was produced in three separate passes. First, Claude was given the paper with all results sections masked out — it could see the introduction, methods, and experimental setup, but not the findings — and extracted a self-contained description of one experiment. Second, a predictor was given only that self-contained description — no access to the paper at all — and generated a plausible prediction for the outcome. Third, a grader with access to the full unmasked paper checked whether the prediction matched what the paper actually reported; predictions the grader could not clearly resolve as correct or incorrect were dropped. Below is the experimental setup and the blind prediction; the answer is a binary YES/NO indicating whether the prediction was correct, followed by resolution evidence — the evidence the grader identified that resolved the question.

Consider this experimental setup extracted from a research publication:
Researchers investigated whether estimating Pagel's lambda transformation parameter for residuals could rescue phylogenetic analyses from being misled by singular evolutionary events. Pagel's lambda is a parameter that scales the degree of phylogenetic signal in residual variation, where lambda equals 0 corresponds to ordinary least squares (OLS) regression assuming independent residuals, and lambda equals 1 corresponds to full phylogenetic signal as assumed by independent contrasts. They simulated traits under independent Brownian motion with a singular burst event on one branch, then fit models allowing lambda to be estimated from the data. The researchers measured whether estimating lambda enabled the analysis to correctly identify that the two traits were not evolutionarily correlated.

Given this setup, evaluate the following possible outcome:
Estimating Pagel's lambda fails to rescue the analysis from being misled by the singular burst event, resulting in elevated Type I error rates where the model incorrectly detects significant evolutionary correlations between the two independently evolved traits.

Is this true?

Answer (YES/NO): YES